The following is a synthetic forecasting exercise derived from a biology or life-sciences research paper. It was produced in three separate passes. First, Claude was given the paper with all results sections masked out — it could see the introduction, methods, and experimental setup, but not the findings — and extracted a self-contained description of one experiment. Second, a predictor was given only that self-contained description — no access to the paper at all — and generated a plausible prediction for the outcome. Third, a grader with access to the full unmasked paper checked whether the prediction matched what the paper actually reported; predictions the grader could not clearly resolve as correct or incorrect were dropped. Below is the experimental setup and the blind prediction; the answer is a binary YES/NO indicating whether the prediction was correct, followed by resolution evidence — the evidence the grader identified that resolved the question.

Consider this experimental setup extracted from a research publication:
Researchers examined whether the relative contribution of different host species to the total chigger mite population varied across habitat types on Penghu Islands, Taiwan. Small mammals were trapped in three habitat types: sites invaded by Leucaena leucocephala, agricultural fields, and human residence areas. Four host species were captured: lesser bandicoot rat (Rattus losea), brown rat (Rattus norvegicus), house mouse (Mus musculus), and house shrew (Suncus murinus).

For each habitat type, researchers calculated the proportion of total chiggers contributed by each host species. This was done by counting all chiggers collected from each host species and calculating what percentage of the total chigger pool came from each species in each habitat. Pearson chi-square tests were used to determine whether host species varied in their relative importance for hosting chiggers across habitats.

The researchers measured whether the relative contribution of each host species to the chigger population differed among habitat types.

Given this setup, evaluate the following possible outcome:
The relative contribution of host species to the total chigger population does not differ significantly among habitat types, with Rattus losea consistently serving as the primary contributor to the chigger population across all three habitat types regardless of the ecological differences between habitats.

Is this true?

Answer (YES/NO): NO